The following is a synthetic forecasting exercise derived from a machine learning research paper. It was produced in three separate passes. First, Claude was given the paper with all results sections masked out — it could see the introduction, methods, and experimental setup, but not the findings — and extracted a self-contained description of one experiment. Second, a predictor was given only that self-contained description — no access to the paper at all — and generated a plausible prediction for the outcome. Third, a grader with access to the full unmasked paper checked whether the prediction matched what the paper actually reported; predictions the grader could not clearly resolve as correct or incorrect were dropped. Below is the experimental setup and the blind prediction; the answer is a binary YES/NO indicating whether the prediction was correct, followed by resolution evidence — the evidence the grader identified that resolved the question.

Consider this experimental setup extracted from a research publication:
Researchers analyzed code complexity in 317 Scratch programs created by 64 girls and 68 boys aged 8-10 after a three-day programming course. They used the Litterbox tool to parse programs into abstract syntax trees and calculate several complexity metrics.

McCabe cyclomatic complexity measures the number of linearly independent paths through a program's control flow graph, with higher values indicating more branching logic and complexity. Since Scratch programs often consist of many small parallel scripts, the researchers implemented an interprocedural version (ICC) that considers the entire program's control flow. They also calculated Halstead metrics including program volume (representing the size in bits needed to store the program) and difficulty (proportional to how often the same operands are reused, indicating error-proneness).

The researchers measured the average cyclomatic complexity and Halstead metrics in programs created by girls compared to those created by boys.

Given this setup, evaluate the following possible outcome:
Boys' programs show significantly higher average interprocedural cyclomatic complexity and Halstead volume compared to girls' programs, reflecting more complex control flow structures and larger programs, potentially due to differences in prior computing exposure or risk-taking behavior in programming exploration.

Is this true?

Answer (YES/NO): NO